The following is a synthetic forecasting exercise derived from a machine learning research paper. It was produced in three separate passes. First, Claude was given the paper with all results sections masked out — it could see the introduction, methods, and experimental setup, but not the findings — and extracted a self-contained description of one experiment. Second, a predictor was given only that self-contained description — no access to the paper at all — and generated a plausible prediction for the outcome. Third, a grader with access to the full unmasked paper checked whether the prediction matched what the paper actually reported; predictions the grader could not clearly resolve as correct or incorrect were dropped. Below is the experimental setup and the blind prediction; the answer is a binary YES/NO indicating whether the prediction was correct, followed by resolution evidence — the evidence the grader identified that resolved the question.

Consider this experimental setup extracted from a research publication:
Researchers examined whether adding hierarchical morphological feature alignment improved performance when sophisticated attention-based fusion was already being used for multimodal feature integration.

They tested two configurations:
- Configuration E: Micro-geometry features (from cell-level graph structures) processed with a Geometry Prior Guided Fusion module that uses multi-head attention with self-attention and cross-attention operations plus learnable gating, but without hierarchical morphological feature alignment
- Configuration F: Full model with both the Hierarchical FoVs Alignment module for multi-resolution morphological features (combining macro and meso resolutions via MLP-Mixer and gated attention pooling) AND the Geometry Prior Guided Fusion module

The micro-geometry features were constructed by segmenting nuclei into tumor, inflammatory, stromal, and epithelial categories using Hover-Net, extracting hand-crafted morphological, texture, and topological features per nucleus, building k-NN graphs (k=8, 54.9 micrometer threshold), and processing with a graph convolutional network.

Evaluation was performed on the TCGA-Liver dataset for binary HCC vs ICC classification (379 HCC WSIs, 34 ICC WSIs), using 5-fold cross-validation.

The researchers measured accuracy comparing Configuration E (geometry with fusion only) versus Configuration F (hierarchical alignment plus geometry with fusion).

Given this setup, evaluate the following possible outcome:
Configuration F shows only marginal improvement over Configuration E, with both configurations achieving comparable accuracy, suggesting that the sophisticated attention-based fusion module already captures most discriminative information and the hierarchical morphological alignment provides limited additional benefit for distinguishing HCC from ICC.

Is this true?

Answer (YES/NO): NO